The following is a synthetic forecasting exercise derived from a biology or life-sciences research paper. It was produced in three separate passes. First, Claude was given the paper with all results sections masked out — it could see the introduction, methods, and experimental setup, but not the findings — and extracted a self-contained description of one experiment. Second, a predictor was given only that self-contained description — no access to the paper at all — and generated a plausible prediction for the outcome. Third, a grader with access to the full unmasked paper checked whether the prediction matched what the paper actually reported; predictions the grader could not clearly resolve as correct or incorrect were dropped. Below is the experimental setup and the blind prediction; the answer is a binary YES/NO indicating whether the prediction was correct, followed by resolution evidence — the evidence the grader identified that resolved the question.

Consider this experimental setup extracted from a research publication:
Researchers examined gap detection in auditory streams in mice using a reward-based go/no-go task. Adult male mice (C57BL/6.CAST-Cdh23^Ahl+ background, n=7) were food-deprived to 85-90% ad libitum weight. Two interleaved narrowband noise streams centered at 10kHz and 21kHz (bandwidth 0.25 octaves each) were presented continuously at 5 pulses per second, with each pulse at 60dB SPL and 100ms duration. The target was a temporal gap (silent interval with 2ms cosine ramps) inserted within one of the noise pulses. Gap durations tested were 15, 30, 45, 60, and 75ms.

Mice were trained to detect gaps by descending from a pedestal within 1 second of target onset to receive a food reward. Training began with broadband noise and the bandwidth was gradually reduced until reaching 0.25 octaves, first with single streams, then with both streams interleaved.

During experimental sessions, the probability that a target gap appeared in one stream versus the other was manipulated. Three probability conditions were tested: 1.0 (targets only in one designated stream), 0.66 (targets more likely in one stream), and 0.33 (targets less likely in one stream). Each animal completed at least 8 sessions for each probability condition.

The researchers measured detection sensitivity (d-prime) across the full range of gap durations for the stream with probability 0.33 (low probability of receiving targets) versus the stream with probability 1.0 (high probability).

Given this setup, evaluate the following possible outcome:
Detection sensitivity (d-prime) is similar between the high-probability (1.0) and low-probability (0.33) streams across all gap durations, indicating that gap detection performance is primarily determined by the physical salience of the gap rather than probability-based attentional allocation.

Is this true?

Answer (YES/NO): NO